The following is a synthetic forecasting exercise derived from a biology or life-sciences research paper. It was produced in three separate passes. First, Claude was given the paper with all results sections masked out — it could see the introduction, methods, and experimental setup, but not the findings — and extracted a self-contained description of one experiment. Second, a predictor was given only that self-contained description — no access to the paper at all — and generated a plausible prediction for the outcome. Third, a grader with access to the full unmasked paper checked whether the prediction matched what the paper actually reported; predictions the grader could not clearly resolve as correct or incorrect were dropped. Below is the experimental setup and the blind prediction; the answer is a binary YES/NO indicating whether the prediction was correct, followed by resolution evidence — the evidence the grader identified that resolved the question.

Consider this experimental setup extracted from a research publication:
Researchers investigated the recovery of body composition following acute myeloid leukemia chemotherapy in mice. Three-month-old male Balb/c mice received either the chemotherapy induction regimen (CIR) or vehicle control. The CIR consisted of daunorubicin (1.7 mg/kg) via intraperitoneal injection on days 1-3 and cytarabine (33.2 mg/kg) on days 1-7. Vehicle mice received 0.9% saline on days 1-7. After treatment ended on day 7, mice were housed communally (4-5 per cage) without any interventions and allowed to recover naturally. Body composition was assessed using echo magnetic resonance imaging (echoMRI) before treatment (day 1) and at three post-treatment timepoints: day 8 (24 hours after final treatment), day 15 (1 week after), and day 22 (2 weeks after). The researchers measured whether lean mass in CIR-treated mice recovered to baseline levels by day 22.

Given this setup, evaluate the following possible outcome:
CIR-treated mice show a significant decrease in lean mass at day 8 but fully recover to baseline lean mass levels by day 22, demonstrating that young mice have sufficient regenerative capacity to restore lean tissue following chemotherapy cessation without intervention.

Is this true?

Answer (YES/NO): NO